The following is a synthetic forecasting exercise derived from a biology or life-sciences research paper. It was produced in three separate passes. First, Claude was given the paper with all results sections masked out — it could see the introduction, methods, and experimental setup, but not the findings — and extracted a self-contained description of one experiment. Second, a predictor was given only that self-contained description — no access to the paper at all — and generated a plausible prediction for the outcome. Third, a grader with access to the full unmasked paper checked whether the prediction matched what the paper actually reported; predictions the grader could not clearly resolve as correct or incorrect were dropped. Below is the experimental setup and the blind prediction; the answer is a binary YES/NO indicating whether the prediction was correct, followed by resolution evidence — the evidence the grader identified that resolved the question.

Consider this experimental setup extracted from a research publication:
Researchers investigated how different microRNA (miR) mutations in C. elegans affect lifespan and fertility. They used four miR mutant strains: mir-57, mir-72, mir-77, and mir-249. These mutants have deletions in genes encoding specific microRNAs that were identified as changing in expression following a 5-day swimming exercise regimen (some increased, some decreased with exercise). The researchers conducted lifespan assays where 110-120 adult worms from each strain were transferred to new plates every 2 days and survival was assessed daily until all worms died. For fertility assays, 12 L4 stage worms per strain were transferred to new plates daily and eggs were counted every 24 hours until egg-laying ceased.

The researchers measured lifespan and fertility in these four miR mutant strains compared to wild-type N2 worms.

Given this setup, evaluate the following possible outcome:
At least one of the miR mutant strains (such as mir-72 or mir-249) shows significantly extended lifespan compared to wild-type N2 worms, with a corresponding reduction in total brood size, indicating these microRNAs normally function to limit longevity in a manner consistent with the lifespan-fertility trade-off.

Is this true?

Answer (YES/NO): YES